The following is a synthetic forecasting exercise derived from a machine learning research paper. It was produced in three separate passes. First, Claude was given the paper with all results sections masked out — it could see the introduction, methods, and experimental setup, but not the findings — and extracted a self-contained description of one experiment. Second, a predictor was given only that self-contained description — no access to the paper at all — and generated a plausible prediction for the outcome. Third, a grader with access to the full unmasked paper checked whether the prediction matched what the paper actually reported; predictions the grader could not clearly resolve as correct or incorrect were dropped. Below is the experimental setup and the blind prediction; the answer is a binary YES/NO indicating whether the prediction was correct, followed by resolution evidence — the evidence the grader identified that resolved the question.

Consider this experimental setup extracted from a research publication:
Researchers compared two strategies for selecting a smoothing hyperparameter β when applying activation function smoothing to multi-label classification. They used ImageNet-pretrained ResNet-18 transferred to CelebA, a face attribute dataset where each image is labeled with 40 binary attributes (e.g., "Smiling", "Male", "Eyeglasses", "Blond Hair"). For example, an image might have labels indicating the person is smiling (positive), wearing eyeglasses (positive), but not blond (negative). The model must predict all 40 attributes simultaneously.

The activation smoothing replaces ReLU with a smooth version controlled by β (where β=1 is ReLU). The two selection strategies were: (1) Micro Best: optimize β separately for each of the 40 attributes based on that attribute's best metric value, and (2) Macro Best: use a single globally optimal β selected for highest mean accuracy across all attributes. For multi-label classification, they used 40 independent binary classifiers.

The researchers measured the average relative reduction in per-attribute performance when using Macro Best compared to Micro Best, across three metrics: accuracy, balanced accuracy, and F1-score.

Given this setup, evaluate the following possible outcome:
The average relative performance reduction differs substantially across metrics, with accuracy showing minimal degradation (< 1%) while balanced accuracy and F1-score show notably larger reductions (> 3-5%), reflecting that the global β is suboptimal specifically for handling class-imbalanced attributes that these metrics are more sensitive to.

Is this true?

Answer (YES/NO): NO